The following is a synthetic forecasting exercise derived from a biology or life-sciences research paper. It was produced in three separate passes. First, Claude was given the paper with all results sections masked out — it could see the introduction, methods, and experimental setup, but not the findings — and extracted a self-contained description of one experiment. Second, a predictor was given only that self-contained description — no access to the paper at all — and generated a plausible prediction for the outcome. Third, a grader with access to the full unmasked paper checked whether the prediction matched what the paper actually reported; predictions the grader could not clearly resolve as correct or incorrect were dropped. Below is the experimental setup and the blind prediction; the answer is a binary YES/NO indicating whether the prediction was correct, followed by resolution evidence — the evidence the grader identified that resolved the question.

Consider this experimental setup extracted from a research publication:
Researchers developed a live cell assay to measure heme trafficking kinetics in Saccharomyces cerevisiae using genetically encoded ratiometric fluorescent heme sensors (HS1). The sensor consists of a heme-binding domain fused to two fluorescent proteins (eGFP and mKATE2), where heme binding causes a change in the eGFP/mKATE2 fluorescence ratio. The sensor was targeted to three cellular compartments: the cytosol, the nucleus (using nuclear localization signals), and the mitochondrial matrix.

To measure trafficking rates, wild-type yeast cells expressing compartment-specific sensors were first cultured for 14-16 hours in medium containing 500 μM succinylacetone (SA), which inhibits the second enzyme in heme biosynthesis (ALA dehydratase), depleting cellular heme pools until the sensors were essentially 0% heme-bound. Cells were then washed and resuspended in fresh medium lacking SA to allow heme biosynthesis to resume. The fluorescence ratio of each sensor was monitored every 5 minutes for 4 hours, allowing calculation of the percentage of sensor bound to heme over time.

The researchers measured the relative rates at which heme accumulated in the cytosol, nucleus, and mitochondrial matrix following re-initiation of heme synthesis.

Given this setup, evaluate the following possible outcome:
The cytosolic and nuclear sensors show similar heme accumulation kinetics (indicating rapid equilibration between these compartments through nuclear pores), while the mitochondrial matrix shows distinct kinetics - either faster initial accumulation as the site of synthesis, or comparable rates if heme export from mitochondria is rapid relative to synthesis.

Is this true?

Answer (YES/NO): NO